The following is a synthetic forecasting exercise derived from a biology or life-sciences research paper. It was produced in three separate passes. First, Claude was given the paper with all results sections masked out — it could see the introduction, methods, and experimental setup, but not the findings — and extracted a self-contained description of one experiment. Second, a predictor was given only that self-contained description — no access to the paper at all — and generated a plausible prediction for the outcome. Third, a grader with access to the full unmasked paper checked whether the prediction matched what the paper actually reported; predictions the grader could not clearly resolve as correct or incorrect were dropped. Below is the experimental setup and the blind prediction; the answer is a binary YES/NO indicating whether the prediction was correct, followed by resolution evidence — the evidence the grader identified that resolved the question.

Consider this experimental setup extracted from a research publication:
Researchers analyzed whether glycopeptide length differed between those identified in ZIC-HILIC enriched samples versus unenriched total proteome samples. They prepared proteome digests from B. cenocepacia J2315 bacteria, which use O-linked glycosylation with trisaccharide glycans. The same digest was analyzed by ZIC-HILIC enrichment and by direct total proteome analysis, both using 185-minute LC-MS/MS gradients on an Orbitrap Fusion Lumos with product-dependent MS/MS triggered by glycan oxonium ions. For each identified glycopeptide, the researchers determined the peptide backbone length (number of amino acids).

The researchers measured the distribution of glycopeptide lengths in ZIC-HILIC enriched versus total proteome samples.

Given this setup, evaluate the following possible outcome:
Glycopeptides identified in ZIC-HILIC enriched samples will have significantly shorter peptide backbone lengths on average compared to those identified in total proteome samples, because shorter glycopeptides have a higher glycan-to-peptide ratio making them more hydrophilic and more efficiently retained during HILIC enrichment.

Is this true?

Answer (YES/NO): NO